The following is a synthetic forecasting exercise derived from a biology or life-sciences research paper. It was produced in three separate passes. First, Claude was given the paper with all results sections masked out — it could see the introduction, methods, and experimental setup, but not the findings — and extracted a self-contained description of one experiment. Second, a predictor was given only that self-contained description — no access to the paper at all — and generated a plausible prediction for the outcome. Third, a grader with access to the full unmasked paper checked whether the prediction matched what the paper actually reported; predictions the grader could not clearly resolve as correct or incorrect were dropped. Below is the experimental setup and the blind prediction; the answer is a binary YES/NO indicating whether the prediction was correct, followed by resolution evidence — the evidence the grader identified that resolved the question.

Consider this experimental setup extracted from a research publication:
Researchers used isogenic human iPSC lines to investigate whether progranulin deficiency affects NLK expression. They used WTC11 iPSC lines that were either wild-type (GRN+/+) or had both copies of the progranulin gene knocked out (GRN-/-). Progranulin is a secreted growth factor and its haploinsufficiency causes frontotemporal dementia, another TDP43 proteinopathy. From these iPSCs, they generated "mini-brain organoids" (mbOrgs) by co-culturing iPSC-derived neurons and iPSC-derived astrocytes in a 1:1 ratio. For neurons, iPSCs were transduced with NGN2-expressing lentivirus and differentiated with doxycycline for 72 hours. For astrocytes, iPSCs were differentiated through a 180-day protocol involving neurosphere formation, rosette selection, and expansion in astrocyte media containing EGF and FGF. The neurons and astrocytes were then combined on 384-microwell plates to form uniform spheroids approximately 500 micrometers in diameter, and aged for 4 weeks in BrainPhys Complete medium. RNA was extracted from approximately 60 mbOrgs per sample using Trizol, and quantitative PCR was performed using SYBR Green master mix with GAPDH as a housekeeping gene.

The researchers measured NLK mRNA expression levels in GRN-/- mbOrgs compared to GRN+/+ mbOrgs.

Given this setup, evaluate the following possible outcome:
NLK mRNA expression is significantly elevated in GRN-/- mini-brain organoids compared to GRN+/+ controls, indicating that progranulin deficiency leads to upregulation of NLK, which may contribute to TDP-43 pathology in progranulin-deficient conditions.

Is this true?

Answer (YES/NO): YES